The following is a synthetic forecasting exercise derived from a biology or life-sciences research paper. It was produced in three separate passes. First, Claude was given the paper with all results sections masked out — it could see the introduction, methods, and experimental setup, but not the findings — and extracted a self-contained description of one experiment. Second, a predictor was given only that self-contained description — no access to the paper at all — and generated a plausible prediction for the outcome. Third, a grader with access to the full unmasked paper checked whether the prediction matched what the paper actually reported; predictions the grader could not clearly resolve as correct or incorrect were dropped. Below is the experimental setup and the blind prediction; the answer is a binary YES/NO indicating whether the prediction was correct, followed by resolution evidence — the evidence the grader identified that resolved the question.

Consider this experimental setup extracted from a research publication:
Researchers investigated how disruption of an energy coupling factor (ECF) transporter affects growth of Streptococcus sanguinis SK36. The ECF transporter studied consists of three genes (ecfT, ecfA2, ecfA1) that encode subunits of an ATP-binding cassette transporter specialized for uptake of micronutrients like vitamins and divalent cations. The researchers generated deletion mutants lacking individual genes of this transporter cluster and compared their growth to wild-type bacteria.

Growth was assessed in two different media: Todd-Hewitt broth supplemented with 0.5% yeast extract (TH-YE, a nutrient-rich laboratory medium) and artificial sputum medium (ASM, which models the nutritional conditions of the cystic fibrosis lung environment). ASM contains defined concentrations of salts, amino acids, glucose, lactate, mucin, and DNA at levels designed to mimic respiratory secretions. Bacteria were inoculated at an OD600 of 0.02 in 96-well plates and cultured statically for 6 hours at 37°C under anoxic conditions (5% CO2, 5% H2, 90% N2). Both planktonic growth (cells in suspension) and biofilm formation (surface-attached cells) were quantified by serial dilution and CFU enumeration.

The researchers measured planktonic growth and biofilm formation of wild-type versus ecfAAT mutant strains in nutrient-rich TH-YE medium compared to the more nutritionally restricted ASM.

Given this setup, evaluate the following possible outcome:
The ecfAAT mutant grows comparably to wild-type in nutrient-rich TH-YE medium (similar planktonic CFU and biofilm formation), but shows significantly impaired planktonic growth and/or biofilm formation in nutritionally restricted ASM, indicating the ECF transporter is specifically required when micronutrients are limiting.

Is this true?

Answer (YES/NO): NO